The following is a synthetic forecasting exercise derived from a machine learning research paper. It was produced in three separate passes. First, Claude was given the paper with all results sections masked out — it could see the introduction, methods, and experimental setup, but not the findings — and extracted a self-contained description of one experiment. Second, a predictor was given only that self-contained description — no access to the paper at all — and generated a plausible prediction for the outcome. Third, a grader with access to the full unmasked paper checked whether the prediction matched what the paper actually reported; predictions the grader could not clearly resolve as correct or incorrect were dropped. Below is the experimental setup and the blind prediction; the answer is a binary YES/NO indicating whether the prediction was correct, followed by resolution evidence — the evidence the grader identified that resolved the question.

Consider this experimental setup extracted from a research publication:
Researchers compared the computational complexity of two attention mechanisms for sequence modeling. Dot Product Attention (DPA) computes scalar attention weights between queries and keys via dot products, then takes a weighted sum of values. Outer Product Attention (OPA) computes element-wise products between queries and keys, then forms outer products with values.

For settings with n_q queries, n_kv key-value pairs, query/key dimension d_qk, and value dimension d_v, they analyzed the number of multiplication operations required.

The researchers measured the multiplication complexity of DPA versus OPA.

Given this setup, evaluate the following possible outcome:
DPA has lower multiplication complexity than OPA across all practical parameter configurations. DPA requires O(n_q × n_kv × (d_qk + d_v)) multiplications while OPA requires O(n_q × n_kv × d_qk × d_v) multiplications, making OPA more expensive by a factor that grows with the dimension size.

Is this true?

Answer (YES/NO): NO